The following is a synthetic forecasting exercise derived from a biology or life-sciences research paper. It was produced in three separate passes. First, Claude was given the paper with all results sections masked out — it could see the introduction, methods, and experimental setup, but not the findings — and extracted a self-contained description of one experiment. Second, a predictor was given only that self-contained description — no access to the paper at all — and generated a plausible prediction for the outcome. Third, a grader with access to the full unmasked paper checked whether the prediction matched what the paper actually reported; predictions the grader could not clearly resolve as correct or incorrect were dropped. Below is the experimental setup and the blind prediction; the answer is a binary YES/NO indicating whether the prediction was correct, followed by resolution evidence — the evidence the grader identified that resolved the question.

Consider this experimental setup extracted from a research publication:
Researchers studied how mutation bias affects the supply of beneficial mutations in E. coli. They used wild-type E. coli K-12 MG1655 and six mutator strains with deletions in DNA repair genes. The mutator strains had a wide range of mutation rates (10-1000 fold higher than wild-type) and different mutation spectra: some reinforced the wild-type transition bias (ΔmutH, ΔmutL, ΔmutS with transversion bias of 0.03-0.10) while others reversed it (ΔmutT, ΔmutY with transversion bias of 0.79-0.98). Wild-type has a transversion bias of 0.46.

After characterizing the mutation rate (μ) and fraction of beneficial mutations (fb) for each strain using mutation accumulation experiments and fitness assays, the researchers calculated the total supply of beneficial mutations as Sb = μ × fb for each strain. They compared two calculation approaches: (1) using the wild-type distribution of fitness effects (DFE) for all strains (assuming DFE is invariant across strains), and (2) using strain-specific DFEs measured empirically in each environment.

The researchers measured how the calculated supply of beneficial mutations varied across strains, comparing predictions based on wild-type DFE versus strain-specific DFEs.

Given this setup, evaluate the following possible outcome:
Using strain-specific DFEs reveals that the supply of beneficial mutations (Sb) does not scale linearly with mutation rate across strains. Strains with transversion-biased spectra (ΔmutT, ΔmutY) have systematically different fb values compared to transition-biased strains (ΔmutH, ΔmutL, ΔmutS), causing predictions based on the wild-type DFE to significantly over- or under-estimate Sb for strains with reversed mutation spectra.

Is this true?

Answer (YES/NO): YES